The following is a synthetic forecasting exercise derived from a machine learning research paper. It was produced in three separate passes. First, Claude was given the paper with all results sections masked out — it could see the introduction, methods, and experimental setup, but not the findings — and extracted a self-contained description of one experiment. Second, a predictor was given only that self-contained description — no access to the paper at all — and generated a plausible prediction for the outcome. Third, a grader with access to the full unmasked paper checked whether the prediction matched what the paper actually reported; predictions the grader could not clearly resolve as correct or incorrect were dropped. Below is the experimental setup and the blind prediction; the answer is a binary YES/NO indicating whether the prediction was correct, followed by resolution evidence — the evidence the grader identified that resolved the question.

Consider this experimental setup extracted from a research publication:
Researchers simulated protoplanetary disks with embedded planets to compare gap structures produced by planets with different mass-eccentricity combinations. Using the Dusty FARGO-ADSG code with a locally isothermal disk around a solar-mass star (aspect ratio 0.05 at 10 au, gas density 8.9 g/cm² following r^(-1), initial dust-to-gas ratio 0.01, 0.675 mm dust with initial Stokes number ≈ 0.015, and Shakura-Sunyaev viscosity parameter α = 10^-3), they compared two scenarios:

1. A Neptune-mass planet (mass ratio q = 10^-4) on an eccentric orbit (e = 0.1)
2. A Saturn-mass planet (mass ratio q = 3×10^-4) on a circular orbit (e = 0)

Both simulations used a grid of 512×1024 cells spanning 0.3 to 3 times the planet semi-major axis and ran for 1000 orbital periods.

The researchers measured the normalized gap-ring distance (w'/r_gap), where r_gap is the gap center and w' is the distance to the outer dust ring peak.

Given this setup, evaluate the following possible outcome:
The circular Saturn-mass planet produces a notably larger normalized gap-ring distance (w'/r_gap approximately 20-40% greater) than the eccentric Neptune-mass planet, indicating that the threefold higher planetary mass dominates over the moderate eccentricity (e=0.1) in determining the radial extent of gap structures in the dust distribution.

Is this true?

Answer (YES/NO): NO